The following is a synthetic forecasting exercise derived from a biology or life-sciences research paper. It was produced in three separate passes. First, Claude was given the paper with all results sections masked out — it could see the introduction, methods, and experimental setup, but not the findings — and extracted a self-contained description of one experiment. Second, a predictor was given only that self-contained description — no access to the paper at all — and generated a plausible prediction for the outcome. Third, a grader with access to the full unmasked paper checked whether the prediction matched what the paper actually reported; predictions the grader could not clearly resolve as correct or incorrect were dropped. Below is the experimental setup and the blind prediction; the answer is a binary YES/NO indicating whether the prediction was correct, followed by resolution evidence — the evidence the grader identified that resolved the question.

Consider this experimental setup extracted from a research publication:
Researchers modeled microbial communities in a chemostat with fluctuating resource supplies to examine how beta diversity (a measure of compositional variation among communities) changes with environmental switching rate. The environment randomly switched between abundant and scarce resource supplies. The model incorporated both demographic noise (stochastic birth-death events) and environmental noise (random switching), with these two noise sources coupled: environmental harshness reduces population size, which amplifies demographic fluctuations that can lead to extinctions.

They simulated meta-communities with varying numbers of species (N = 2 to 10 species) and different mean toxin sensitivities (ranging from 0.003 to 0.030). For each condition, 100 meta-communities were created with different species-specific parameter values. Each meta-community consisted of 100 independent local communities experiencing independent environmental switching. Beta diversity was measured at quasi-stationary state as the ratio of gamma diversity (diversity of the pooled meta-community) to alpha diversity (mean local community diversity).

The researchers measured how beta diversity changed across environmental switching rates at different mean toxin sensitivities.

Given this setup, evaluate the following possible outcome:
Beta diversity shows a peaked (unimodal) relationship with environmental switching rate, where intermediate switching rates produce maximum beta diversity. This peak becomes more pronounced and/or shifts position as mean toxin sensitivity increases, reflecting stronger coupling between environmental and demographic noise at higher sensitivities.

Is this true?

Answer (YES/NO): NO